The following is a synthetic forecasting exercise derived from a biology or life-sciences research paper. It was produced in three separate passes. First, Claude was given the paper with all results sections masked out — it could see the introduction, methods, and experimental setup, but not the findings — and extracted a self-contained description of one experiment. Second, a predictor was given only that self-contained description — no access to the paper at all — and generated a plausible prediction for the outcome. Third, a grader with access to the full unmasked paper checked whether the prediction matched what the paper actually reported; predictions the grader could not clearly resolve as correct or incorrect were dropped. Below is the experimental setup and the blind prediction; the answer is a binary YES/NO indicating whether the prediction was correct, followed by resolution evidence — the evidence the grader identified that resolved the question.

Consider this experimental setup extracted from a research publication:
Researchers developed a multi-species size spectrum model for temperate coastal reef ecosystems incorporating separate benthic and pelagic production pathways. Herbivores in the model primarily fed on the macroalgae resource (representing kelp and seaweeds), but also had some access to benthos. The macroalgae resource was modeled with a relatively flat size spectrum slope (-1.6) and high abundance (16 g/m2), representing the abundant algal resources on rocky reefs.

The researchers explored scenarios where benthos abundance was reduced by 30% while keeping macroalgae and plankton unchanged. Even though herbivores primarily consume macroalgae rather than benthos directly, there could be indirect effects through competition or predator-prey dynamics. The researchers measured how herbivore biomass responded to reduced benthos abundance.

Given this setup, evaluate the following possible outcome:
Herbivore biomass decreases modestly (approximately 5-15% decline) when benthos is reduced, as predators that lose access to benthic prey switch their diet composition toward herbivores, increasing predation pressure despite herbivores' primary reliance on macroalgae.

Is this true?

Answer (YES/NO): NO